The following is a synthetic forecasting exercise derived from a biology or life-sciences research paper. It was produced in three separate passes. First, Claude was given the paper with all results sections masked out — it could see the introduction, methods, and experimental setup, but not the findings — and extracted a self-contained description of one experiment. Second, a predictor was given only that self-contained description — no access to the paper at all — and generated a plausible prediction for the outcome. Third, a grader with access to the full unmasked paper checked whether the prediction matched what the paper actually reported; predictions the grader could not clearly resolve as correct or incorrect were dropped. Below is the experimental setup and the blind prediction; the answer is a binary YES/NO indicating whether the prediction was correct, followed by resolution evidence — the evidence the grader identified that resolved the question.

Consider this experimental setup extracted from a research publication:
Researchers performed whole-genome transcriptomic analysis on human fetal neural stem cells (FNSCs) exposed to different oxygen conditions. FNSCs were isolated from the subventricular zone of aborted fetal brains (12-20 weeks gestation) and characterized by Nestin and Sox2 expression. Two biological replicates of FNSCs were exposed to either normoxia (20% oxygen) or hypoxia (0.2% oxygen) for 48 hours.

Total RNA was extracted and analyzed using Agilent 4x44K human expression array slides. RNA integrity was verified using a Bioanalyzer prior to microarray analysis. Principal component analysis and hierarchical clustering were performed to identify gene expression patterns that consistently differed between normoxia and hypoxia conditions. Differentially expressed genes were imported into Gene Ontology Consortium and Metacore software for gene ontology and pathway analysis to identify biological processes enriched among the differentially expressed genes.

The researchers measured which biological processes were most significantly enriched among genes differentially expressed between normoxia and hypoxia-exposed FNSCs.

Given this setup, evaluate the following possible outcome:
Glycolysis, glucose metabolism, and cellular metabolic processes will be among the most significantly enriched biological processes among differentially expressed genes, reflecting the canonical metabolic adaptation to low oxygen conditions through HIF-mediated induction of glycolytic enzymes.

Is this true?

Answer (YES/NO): NO